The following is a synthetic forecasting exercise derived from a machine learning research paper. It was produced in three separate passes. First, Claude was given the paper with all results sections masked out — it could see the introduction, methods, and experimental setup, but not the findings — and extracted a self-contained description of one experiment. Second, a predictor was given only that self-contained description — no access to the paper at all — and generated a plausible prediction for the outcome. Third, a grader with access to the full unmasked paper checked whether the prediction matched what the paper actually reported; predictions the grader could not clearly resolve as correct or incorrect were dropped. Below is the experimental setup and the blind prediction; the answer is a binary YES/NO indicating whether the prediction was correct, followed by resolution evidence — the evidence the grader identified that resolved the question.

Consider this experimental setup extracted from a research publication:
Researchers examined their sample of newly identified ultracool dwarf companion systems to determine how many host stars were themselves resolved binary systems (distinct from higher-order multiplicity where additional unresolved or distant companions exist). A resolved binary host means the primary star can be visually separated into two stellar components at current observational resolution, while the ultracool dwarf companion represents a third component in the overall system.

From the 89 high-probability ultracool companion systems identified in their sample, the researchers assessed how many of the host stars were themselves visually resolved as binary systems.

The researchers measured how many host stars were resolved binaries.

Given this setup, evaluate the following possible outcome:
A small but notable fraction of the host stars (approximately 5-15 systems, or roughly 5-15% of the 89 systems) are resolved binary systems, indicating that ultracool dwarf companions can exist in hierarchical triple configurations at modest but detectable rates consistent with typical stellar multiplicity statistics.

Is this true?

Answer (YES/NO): YES